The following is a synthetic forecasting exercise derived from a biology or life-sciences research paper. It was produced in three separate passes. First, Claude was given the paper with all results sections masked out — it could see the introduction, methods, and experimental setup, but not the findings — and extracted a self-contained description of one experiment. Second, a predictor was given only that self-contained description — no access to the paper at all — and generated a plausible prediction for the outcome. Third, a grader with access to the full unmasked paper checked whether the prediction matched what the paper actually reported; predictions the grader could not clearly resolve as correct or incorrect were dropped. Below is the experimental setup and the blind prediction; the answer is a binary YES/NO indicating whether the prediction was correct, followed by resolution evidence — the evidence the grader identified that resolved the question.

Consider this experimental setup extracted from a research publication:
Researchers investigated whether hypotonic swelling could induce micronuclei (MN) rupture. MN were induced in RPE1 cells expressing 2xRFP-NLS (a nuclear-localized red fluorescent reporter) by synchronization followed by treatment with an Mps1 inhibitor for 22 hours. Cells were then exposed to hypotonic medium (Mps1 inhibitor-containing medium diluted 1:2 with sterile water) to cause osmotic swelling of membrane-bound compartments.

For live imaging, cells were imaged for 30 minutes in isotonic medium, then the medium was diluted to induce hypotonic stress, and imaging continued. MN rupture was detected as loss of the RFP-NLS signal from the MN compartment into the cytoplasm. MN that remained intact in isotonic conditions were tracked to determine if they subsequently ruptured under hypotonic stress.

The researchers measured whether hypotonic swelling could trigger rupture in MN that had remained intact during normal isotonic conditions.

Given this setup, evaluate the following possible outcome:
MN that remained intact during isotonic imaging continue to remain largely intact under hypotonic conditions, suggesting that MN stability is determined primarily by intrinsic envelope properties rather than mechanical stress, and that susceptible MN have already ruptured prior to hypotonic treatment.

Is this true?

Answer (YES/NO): NO